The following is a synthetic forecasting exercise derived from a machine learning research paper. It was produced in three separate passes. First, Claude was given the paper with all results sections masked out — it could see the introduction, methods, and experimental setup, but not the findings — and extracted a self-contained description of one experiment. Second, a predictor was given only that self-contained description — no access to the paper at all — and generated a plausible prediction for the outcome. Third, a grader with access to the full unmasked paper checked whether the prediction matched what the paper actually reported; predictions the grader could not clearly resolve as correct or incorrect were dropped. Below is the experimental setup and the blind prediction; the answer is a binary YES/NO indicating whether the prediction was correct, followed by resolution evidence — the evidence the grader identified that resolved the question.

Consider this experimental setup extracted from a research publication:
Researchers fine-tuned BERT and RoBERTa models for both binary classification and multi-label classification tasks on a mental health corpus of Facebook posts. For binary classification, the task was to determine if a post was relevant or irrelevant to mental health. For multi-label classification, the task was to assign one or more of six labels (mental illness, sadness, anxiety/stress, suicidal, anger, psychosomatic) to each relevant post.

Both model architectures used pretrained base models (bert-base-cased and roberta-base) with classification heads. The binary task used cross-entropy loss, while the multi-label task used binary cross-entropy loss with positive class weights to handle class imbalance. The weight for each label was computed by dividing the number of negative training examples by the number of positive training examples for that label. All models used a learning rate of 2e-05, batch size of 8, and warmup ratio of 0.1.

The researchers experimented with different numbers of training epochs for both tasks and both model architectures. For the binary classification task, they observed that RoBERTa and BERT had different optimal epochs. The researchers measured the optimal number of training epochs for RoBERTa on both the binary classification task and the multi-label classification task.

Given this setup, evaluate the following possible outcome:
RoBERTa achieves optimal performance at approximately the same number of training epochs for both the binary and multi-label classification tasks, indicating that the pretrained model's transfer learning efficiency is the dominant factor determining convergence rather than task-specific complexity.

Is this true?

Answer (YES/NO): NO